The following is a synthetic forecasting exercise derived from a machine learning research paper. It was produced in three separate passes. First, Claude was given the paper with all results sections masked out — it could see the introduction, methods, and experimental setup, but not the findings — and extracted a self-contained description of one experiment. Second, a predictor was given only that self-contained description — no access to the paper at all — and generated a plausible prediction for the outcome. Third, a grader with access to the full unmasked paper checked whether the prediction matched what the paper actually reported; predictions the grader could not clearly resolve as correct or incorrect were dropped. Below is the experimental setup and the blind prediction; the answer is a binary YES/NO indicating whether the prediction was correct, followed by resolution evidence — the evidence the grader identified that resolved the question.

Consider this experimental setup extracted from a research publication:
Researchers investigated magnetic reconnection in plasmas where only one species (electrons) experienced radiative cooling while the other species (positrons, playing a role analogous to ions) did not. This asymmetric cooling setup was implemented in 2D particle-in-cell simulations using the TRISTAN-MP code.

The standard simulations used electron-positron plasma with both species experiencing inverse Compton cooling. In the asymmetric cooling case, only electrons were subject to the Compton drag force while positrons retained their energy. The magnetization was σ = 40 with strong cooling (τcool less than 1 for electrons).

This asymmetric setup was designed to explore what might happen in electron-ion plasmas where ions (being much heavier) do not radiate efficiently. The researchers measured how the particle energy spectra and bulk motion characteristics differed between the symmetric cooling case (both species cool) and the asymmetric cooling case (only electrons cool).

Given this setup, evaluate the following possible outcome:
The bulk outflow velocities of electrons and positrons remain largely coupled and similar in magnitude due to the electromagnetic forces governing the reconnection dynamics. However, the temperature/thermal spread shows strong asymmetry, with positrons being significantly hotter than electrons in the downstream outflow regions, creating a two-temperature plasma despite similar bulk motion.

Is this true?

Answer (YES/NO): YES